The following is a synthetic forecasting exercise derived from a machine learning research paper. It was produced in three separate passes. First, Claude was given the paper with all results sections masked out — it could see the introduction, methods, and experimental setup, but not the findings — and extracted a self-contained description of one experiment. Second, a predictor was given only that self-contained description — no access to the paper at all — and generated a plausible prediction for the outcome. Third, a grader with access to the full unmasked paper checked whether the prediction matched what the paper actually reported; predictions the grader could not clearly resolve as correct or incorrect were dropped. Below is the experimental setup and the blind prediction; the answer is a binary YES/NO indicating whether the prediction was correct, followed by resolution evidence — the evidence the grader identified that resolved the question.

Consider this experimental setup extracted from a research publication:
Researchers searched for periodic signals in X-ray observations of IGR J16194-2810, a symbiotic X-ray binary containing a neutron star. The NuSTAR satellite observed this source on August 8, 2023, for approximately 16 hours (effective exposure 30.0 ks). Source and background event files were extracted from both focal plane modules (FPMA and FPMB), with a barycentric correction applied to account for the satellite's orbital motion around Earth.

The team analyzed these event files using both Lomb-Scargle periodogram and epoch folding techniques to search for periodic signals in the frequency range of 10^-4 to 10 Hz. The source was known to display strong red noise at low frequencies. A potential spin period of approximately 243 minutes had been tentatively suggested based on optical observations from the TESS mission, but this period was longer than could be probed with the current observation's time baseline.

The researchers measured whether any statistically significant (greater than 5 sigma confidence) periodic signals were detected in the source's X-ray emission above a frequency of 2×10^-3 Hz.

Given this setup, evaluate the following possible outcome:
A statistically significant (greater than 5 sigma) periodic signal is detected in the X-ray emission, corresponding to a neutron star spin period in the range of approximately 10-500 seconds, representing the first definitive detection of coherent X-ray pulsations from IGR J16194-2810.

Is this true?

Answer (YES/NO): NO